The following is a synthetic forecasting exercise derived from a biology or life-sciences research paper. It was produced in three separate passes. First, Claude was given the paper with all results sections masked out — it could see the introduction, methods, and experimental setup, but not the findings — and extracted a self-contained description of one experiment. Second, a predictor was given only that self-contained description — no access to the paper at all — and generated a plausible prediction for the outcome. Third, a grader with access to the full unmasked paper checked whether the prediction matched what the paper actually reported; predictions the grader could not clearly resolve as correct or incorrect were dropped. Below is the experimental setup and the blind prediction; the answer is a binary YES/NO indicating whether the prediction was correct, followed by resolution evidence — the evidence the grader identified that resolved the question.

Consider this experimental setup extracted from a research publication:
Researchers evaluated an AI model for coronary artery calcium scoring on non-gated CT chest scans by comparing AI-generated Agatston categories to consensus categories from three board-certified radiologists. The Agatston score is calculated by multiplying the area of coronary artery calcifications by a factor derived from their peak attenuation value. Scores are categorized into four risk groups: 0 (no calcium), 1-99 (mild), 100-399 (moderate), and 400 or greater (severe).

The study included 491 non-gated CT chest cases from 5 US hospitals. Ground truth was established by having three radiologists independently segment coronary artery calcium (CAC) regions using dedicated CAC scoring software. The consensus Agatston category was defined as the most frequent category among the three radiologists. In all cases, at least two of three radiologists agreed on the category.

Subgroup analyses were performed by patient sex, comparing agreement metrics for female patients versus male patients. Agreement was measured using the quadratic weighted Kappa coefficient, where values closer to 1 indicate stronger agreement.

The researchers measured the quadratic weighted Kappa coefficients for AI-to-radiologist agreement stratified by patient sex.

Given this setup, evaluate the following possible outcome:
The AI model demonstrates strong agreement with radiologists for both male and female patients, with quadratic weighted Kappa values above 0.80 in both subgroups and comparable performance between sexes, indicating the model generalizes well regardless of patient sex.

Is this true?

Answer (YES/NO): YES